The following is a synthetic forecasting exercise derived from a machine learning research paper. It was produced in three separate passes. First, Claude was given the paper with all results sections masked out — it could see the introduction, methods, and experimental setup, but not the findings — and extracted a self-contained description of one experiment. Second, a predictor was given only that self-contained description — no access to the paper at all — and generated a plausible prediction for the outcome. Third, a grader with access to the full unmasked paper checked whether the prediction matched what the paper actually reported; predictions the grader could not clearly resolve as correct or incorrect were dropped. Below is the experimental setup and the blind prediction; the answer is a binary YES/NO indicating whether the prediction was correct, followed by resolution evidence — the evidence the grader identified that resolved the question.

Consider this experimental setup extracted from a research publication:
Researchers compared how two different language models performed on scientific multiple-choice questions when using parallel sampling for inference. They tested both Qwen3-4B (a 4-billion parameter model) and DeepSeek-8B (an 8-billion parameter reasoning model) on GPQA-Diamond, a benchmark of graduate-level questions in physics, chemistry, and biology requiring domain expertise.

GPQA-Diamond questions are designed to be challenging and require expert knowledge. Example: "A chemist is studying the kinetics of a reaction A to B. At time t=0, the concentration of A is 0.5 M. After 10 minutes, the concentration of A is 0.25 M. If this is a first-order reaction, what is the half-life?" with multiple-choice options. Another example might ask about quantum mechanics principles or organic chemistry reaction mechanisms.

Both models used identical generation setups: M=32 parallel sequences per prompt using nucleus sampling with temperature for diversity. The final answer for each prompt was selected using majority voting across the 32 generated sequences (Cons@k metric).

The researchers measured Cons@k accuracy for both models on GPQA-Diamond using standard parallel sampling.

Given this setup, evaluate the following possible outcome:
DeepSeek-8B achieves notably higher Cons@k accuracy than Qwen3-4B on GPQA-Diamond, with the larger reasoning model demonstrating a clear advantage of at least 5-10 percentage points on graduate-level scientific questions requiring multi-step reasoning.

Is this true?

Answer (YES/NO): NO